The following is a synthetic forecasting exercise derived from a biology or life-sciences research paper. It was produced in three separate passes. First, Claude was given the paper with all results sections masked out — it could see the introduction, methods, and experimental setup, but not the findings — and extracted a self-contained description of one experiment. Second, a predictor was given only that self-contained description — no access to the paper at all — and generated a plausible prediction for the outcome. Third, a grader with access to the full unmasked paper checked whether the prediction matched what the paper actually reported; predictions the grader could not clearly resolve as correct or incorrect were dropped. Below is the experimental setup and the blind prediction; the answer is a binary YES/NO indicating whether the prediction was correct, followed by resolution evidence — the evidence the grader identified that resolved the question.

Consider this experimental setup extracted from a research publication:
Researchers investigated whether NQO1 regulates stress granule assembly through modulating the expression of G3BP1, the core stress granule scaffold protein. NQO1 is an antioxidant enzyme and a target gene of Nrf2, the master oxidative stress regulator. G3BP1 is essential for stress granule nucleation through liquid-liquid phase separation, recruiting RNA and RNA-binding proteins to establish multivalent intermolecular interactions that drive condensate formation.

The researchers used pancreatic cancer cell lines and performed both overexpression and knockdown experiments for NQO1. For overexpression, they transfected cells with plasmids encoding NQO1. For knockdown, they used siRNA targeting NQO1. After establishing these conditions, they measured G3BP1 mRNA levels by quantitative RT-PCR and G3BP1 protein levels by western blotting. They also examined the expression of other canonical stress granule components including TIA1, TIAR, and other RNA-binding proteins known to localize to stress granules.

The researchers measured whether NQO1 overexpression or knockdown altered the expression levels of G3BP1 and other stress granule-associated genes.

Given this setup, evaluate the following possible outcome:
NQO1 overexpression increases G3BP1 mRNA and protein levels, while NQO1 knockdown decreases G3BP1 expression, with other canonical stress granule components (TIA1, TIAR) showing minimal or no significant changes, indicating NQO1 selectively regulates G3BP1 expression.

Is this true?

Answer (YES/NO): NO